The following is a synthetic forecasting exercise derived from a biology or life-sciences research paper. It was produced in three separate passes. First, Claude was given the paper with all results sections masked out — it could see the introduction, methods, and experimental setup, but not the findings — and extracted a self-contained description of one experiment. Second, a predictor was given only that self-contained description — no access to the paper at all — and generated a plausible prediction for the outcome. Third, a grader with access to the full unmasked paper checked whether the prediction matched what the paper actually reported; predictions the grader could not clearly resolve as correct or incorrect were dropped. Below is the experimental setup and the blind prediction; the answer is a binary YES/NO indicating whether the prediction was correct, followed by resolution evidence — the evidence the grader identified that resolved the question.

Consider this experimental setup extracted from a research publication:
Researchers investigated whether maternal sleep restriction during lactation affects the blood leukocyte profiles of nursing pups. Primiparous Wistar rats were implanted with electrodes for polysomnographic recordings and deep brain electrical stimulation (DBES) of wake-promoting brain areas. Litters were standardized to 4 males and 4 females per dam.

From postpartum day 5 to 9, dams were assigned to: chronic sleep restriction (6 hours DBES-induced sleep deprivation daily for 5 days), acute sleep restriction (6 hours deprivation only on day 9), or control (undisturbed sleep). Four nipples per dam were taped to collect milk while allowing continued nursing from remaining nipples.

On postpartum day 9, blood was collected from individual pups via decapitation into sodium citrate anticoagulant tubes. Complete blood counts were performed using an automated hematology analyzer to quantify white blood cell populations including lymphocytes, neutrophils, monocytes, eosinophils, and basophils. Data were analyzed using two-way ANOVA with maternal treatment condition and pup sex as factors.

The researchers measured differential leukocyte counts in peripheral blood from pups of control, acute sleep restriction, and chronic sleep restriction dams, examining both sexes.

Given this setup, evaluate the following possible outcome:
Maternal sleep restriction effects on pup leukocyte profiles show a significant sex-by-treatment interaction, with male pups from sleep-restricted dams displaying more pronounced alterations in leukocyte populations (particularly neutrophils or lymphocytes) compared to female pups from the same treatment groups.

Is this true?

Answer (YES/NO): NO